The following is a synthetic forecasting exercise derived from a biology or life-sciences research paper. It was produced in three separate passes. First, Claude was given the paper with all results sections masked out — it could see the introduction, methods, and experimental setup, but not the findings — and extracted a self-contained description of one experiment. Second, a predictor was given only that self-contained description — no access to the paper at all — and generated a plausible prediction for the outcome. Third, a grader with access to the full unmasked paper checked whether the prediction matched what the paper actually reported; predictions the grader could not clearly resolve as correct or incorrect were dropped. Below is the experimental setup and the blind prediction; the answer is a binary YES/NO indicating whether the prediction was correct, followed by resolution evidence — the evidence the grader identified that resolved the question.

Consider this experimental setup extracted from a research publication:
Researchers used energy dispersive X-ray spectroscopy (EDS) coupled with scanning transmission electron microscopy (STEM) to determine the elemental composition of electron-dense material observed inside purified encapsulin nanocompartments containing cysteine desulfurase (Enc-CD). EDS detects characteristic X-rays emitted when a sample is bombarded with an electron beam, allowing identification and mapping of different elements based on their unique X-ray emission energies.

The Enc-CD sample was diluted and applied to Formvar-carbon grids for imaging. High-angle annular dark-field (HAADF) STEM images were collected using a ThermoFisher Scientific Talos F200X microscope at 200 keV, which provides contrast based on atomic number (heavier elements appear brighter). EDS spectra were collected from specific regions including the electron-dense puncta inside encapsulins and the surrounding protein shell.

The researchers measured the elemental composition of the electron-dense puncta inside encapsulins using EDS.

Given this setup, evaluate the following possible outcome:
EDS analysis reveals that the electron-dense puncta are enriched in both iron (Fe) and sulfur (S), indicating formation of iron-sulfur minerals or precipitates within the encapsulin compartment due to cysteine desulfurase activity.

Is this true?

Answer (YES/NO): NO